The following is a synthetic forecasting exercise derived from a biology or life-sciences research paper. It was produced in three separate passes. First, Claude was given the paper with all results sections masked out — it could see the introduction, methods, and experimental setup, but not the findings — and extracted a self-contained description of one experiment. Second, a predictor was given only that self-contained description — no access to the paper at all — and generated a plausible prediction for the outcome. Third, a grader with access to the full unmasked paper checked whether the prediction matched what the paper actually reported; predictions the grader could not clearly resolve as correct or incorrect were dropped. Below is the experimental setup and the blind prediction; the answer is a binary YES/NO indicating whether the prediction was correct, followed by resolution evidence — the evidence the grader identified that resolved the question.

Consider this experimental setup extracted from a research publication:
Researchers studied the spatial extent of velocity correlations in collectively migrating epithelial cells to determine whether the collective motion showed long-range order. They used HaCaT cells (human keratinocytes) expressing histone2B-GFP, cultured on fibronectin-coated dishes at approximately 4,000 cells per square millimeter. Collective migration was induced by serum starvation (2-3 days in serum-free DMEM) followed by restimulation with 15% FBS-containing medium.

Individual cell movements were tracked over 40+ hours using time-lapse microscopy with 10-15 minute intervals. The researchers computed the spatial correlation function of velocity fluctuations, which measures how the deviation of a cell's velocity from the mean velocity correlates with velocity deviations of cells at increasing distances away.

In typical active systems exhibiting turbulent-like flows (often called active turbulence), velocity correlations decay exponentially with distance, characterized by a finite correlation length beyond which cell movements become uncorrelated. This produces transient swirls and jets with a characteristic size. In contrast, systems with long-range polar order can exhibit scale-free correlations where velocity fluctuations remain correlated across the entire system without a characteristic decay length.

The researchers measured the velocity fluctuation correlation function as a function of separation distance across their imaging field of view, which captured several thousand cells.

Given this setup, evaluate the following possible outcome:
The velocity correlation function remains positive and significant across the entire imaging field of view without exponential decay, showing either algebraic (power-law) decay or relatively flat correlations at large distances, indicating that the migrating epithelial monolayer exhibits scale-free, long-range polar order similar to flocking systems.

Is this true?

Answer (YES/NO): YES